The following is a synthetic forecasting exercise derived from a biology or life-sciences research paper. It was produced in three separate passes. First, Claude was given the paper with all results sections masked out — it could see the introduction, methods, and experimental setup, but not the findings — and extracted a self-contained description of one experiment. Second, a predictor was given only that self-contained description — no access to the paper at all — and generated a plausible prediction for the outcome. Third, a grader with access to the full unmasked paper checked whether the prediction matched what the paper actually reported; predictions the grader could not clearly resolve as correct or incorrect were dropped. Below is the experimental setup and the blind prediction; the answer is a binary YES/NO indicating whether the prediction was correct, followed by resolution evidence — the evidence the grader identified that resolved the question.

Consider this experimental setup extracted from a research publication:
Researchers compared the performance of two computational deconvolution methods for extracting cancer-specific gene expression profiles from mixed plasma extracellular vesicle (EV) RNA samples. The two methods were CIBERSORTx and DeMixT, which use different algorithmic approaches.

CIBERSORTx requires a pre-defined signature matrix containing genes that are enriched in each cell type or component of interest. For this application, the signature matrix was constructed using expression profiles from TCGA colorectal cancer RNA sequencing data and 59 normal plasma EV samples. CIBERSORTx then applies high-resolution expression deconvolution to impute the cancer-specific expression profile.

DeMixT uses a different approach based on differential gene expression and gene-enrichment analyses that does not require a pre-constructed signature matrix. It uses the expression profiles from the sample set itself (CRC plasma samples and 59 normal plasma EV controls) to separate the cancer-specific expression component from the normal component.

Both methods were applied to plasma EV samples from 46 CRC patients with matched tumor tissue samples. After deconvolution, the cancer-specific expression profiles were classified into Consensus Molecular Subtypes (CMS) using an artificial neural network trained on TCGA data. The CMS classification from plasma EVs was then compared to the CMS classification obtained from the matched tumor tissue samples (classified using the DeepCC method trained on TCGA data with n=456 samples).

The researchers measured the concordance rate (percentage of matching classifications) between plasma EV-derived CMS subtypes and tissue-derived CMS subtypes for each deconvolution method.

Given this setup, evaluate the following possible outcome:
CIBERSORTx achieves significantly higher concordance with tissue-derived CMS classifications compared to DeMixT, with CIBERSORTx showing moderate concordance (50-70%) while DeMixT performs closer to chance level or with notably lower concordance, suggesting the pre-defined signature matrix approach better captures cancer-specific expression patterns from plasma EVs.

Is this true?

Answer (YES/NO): NO